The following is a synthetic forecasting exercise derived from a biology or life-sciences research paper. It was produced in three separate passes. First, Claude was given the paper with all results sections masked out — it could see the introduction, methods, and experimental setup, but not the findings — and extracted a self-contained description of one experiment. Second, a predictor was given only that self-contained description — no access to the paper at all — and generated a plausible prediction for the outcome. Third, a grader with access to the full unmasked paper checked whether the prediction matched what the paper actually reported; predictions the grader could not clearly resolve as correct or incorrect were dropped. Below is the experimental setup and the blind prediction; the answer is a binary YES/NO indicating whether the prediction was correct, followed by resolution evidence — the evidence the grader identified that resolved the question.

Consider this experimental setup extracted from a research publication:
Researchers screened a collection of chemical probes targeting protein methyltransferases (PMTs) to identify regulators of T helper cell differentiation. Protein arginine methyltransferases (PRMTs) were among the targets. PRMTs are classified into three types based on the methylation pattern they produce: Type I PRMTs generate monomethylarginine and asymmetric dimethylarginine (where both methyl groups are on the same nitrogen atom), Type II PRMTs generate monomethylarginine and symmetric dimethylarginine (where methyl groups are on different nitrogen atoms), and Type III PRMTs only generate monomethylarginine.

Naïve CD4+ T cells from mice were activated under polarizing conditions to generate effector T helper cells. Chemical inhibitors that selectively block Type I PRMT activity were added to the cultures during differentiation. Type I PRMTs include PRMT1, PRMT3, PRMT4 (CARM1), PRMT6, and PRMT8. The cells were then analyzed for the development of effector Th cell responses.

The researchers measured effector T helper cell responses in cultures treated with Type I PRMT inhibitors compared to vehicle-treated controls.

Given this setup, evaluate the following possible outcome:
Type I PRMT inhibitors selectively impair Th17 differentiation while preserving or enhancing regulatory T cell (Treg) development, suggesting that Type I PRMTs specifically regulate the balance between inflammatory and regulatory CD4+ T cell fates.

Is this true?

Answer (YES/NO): NO